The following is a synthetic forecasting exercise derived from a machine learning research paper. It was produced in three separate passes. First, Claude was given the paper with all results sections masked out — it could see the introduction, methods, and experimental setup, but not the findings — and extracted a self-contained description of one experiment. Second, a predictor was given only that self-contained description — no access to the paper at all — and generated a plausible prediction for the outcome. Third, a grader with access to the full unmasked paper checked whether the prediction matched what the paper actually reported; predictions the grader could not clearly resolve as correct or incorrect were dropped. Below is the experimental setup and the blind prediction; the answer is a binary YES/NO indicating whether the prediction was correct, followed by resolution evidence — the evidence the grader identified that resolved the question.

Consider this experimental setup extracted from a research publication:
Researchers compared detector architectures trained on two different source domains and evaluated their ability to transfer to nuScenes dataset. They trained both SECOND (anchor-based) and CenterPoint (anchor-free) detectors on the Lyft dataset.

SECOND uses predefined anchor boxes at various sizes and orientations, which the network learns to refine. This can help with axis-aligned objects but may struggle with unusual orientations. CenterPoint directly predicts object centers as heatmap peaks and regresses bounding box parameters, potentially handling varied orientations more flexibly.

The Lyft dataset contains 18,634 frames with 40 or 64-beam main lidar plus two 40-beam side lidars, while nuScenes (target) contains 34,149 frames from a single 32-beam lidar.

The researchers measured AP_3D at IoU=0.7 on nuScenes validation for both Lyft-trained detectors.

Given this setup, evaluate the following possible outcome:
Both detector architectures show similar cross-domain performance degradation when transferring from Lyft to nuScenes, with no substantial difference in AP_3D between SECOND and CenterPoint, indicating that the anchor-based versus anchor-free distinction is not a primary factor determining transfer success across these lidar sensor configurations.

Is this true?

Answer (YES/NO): NO